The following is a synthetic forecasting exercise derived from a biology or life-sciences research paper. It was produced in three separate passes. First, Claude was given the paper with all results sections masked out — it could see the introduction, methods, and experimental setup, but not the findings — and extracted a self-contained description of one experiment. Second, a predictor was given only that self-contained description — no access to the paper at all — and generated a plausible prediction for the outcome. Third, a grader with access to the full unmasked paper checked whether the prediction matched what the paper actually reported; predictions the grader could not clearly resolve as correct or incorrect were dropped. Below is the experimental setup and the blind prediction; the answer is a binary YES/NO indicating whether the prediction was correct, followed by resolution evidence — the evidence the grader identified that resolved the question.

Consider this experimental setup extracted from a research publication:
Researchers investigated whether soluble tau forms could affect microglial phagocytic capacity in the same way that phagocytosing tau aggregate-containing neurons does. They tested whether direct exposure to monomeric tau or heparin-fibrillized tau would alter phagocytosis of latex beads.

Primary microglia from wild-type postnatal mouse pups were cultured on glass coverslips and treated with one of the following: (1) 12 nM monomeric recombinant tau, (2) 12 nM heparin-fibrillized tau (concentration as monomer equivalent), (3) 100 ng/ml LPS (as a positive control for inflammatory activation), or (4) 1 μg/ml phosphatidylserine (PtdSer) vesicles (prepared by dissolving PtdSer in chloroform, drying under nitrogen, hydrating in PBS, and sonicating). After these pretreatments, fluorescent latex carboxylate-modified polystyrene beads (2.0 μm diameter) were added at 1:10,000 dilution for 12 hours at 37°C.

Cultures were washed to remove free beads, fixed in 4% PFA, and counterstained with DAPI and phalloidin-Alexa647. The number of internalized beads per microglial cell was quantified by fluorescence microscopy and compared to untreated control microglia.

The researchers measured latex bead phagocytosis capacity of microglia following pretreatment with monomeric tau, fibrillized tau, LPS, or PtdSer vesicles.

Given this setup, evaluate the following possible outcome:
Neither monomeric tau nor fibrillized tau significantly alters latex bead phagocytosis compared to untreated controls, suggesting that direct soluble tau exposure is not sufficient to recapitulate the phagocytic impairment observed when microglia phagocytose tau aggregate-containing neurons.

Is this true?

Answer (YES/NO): NO